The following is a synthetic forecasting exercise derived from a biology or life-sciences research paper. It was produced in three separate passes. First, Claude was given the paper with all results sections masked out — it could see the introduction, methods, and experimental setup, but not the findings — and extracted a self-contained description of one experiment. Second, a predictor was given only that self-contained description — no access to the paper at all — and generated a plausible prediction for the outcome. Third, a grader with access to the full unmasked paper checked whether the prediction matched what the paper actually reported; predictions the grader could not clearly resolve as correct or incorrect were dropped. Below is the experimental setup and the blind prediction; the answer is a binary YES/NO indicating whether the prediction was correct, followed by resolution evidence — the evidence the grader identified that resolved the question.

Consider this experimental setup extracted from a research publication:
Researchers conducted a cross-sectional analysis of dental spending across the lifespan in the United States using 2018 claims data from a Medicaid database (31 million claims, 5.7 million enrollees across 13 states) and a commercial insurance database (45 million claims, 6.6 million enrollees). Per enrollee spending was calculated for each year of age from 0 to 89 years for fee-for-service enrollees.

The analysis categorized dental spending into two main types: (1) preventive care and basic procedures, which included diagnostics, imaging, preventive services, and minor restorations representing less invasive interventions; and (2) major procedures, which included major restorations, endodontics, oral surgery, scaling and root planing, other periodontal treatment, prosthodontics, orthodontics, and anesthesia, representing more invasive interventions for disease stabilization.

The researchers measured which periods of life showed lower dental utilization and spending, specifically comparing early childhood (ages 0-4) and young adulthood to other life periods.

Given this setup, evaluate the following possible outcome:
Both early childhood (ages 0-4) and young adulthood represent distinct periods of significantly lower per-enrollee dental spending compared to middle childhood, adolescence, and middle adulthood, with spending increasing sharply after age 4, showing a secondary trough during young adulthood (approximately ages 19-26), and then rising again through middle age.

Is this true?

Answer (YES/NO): YES